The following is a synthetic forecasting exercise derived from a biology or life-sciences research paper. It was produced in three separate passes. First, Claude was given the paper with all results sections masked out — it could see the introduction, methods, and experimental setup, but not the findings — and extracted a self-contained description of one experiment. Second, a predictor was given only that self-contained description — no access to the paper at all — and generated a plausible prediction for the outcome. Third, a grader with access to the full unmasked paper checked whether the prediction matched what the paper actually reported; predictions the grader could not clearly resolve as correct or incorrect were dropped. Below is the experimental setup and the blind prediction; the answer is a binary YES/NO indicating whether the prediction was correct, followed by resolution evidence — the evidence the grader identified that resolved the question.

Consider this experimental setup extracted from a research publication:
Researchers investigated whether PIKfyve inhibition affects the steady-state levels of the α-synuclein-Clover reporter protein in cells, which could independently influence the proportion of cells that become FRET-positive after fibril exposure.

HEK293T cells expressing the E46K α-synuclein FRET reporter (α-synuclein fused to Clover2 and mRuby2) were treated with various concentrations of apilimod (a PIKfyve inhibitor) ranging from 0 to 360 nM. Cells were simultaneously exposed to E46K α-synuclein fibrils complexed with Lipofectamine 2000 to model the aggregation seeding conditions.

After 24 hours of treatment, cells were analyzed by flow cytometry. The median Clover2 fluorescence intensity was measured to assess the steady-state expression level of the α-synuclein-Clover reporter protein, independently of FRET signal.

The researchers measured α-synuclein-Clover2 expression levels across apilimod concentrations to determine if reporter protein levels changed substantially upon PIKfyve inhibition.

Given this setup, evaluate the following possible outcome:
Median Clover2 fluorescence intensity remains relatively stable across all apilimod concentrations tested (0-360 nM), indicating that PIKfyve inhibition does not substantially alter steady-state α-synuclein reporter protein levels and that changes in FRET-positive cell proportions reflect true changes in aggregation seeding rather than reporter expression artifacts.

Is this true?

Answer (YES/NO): YES